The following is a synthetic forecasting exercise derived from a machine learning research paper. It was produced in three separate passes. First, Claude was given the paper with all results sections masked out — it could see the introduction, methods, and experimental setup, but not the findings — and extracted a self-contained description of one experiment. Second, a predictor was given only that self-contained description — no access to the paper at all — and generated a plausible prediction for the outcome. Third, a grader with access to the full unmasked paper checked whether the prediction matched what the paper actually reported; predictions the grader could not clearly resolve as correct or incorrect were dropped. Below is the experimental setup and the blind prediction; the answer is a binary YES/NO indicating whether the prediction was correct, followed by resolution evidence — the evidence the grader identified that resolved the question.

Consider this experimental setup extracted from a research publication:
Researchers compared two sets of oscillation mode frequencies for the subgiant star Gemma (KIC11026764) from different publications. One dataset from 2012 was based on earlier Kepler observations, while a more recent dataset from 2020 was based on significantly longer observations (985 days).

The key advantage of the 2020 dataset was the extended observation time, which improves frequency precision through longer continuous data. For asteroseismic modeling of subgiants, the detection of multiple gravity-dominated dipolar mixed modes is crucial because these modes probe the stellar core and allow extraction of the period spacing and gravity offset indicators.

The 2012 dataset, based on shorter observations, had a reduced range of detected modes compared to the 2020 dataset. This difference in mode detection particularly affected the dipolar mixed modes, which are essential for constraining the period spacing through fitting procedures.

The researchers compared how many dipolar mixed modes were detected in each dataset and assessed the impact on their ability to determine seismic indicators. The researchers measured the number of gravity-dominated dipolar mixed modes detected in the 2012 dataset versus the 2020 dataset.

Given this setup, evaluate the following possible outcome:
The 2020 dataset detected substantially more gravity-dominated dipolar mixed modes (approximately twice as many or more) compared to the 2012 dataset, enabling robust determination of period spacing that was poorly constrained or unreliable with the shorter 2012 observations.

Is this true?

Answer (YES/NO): YES